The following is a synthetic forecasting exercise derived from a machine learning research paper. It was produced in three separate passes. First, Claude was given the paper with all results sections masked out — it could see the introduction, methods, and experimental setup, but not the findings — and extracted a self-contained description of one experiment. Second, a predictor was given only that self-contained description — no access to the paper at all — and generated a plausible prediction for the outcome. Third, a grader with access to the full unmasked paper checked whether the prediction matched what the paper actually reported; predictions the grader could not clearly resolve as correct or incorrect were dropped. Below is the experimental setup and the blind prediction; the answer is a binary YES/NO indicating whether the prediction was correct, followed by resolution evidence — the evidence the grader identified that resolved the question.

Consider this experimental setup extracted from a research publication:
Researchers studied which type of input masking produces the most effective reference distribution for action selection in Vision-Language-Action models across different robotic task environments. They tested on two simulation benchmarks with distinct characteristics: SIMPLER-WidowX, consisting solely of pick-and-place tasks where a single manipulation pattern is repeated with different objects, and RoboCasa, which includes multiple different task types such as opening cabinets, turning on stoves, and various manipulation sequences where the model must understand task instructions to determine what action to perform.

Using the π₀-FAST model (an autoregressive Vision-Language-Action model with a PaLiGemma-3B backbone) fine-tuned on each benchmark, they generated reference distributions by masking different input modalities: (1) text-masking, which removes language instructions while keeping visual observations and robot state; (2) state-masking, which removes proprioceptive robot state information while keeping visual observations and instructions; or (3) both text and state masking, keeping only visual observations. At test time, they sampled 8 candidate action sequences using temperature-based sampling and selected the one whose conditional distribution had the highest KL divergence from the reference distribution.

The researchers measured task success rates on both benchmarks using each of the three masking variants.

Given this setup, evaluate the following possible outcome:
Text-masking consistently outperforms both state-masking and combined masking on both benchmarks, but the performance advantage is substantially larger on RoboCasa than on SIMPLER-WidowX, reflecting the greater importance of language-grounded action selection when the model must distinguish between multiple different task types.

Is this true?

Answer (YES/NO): NO